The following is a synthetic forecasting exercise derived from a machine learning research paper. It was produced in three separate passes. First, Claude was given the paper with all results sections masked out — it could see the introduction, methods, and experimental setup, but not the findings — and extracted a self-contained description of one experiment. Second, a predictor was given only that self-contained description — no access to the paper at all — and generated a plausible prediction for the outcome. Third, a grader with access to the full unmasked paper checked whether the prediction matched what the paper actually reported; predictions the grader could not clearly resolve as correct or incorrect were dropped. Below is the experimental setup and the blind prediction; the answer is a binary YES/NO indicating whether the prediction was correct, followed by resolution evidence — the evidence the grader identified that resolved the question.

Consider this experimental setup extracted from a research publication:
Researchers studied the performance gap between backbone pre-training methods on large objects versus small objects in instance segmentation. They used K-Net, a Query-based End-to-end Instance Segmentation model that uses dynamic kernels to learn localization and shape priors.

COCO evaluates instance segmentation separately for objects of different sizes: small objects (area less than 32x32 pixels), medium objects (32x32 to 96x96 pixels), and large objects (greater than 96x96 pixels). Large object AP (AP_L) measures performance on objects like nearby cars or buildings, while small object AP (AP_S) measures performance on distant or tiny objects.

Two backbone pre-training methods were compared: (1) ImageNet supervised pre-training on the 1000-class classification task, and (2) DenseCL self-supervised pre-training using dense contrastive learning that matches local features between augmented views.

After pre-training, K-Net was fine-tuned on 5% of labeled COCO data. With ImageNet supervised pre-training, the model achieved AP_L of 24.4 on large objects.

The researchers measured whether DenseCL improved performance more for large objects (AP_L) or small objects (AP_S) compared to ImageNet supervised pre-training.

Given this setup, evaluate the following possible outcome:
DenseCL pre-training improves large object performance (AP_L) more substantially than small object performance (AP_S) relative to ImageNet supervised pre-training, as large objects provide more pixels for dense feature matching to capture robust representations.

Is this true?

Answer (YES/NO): YES